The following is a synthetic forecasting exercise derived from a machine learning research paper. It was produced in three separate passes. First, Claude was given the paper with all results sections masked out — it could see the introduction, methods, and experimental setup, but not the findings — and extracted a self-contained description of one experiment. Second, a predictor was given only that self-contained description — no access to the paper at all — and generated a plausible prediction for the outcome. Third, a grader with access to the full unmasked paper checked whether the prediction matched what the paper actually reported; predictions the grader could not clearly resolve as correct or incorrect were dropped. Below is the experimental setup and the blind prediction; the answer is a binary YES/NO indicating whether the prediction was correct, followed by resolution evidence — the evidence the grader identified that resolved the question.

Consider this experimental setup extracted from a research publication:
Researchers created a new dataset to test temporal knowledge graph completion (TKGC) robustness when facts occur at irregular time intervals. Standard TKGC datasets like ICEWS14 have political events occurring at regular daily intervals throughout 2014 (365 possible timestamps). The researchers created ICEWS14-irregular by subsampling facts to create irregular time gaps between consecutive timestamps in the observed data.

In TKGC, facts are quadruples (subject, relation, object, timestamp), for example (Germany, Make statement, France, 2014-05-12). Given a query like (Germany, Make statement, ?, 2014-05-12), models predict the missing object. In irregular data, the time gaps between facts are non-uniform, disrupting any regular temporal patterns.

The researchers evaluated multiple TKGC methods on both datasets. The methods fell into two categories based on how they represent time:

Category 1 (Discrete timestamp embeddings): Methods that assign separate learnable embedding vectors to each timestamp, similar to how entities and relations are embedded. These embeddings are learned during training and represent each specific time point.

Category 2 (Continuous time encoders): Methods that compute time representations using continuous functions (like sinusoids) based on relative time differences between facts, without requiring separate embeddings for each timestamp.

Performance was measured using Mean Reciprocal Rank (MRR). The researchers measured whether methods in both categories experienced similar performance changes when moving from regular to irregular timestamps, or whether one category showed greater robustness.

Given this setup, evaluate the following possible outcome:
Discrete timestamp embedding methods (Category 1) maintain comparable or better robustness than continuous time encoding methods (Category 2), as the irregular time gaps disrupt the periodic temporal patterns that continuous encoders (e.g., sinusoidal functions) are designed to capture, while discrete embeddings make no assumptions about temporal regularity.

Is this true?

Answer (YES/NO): NO